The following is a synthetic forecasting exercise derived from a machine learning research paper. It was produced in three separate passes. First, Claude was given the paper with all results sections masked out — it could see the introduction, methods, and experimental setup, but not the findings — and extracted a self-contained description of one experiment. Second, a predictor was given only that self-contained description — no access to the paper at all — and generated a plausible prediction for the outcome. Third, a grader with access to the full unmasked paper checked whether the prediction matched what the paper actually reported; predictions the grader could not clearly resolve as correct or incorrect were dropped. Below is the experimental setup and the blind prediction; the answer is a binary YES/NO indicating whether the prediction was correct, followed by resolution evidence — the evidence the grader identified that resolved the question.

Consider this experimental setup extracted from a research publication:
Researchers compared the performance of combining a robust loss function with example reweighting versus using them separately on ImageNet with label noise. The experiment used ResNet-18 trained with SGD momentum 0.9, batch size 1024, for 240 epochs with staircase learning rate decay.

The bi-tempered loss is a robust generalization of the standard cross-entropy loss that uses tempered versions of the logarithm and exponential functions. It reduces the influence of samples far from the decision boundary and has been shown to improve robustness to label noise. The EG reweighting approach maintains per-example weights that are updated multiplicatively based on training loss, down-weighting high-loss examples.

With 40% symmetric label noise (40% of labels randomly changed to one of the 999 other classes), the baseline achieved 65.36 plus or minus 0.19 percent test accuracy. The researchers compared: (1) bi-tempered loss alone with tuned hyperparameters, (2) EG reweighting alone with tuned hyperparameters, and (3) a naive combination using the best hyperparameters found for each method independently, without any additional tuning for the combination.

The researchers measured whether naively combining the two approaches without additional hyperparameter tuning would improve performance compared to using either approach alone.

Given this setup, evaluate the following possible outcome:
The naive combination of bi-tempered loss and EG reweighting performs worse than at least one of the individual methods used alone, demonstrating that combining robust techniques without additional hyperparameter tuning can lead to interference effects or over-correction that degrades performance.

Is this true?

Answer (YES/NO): NO